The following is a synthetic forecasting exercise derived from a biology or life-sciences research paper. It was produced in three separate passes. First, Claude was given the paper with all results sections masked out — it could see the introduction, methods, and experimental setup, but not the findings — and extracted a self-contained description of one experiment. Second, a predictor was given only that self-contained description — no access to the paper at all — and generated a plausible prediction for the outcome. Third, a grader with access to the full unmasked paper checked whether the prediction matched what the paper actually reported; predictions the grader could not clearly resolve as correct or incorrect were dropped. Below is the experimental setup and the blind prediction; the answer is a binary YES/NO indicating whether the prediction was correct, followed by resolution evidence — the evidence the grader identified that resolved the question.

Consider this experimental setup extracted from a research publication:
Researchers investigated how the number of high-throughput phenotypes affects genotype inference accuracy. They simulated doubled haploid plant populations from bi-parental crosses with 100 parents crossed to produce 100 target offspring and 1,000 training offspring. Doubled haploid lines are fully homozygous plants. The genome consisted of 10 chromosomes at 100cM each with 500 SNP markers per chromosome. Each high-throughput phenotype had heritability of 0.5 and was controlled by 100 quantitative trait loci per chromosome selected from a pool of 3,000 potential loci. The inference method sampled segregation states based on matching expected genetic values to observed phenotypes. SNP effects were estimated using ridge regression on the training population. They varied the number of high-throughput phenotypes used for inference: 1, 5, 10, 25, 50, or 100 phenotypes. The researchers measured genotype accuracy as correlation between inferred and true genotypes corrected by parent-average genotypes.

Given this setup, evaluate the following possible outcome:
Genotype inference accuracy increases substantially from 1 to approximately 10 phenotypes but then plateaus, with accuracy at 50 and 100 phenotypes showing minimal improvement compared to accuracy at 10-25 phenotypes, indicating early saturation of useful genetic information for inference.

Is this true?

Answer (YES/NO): NO